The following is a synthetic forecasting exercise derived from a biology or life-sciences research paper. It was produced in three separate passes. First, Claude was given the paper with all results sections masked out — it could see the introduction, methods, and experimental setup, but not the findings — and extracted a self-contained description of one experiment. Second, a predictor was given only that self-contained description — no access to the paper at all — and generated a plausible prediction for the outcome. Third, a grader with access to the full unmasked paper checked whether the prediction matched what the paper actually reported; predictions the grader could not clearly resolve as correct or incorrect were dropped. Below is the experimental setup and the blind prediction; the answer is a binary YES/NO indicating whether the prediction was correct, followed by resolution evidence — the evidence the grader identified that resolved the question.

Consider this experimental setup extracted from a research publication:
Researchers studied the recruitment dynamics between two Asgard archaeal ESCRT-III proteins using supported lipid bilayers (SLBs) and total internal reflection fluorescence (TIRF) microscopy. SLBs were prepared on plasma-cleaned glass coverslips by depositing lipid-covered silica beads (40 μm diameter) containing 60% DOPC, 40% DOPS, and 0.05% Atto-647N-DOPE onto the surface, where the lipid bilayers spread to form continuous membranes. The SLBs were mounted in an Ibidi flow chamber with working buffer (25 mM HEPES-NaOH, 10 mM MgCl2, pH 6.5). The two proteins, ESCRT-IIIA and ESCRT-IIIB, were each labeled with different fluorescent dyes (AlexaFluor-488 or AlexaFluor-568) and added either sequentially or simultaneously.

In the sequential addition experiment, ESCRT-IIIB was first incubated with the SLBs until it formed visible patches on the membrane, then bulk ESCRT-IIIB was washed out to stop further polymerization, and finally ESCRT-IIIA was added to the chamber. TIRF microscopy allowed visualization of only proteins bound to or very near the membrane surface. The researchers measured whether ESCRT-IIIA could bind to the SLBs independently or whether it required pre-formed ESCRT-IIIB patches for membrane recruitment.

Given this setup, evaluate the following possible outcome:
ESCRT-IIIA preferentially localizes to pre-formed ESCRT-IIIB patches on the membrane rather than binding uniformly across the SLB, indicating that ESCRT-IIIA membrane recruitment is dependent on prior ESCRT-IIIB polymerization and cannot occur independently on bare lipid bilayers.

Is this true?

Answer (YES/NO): YES